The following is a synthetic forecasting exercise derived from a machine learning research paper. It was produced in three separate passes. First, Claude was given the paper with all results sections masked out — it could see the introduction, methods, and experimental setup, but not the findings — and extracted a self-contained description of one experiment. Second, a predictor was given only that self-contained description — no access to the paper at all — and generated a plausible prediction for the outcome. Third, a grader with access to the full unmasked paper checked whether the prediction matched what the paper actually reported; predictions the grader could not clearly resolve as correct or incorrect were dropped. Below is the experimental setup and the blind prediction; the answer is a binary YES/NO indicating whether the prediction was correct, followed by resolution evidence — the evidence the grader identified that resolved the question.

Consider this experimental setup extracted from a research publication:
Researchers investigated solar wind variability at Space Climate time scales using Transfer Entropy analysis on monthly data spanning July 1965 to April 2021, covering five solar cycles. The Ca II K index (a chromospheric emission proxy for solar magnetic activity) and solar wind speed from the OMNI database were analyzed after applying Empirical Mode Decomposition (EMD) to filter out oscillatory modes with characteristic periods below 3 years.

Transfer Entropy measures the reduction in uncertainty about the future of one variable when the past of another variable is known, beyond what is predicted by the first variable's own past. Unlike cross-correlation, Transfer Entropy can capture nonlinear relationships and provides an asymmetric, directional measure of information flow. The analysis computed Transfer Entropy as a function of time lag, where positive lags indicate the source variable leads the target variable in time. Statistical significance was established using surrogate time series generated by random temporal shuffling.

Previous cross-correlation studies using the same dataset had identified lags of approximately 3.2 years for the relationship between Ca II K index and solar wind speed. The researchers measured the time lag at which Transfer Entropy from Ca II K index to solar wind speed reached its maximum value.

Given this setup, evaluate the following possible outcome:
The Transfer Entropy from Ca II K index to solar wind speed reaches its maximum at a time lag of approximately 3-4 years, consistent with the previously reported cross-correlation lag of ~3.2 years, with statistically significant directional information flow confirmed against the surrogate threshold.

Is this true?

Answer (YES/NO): NO